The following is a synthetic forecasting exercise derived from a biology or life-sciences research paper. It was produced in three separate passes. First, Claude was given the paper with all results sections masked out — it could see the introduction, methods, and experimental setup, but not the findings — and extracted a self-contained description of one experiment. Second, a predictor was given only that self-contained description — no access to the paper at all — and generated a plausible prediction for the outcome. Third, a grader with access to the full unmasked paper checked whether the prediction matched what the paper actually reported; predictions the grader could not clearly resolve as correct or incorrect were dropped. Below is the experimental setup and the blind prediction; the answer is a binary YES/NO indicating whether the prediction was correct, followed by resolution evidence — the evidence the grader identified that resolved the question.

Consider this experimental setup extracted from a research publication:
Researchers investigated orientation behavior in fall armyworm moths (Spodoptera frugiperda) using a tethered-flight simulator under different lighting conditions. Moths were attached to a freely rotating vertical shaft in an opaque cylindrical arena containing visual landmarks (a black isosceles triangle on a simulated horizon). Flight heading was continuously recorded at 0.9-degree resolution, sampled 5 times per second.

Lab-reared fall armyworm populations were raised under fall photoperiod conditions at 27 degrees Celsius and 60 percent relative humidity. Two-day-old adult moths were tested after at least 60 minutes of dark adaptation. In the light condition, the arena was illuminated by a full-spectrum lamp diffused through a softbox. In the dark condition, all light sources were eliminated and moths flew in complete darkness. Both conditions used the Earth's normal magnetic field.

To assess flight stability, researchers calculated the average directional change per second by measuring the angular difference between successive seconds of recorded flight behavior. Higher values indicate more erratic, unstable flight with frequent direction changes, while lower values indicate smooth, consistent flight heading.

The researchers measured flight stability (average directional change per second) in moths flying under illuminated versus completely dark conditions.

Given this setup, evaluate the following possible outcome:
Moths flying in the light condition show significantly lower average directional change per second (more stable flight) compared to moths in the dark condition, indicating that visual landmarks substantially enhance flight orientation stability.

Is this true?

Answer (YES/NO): YES